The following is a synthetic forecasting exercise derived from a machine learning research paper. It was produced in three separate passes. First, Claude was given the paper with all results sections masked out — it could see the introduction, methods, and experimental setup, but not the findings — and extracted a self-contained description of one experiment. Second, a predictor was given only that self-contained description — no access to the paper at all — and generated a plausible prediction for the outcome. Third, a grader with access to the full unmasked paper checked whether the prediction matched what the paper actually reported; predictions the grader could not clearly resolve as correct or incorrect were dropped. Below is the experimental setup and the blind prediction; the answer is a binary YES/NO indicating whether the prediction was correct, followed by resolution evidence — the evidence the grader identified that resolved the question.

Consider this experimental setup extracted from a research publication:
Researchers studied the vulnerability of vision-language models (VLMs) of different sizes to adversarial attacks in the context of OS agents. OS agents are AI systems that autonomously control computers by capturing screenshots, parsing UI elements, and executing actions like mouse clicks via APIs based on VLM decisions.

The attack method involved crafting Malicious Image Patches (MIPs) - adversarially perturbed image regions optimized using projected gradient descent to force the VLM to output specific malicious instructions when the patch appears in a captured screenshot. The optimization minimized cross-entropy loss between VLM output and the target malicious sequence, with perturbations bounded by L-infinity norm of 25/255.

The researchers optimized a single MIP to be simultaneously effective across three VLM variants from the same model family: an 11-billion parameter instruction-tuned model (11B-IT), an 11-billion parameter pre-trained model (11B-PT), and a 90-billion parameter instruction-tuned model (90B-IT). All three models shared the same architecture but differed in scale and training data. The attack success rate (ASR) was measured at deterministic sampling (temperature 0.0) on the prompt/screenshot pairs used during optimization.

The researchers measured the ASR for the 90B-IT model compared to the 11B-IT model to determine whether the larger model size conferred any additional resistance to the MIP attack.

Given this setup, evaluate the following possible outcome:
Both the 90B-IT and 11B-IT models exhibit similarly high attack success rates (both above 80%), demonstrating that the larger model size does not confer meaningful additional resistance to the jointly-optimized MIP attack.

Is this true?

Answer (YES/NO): YES